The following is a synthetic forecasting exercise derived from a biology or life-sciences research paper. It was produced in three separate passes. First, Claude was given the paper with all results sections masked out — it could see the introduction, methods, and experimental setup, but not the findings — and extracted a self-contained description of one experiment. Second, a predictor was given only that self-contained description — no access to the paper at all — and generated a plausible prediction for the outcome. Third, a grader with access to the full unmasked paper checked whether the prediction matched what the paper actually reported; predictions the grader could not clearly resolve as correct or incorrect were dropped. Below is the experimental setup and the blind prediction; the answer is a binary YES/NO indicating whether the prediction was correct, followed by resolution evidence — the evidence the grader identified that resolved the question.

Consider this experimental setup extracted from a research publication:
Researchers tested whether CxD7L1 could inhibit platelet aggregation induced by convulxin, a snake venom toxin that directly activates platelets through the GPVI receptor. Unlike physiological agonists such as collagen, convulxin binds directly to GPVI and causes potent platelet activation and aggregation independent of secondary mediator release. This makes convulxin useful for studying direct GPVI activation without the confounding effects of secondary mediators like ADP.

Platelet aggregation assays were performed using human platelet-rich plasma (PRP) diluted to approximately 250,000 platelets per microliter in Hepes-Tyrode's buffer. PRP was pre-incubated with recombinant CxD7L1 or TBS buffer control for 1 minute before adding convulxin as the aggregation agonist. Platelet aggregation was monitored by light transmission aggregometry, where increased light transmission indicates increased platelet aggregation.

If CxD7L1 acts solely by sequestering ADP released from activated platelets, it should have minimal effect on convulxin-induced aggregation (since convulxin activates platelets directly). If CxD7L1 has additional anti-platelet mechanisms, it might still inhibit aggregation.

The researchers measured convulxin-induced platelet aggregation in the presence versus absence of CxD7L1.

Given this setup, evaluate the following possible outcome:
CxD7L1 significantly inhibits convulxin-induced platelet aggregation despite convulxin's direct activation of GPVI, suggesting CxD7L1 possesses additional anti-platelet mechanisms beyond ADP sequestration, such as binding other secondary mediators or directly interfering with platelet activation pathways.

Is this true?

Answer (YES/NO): NO